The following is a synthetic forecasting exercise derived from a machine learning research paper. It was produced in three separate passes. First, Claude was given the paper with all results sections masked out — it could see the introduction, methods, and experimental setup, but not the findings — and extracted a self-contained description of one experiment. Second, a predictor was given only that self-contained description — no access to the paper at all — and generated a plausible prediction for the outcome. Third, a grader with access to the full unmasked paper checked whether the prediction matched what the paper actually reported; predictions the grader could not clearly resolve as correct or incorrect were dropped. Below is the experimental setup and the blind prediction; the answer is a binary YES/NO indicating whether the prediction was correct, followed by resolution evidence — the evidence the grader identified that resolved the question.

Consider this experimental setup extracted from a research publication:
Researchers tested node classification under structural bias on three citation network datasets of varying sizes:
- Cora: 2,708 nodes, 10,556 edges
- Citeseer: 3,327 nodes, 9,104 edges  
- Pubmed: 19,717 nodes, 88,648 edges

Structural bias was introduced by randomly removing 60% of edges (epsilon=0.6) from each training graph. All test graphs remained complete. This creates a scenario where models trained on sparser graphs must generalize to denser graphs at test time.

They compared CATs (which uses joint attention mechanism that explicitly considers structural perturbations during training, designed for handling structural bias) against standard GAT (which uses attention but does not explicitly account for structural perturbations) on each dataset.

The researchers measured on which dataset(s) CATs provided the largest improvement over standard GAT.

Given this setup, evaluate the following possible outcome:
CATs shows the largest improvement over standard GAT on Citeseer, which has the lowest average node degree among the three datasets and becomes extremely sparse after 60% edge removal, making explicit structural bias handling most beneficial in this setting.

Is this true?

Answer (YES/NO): NO